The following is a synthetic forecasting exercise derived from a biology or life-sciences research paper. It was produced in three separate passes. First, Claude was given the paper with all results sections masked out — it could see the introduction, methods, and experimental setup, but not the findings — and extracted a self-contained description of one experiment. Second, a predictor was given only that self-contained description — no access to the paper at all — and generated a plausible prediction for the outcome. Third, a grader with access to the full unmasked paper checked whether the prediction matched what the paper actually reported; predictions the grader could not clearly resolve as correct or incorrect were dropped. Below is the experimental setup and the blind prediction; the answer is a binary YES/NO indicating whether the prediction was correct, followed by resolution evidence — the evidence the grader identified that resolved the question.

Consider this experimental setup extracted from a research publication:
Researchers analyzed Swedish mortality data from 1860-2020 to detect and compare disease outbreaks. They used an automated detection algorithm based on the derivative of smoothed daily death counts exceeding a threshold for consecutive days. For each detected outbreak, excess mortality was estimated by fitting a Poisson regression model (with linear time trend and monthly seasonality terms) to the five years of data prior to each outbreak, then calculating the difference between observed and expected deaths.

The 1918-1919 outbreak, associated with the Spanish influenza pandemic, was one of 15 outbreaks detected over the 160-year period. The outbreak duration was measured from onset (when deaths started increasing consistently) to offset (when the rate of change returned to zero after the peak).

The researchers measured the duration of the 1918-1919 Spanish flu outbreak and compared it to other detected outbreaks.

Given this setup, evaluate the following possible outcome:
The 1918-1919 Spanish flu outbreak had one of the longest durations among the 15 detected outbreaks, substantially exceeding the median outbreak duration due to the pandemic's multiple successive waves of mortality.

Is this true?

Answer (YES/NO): NO